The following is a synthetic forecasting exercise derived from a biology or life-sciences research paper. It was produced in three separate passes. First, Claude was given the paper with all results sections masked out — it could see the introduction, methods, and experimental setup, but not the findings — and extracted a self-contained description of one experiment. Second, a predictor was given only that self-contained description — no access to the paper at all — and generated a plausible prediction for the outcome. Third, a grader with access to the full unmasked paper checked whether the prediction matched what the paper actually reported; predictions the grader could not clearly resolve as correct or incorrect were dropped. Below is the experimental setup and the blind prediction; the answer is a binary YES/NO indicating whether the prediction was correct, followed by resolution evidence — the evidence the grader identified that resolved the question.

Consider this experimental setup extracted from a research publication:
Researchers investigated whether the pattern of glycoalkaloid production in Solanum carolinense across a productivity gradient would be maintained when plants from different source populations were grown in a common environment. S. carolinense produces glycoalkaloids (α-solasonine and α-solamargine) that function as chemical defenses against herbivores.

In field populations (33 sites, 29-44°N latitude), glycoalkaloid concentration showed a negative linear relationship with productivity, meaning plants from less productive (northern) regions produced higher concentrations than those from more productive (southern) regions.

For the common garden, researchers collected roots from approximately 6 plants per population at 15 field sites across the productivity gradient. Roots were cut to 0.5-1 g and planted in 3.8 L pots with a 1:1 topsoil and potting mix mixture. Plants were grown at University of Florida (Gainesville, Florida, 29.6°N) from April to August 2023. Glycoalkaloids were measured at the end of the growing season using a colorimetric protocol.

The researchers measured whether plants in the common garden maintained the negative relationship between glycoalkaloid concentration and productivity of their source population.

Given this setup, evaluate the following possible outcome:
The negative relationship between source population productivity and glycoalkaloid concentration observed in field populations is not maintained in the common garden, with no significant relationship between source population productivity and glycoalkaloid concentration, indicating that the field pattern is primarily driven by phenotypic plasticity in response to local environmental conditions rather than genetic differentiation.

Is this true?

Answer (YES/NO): NO